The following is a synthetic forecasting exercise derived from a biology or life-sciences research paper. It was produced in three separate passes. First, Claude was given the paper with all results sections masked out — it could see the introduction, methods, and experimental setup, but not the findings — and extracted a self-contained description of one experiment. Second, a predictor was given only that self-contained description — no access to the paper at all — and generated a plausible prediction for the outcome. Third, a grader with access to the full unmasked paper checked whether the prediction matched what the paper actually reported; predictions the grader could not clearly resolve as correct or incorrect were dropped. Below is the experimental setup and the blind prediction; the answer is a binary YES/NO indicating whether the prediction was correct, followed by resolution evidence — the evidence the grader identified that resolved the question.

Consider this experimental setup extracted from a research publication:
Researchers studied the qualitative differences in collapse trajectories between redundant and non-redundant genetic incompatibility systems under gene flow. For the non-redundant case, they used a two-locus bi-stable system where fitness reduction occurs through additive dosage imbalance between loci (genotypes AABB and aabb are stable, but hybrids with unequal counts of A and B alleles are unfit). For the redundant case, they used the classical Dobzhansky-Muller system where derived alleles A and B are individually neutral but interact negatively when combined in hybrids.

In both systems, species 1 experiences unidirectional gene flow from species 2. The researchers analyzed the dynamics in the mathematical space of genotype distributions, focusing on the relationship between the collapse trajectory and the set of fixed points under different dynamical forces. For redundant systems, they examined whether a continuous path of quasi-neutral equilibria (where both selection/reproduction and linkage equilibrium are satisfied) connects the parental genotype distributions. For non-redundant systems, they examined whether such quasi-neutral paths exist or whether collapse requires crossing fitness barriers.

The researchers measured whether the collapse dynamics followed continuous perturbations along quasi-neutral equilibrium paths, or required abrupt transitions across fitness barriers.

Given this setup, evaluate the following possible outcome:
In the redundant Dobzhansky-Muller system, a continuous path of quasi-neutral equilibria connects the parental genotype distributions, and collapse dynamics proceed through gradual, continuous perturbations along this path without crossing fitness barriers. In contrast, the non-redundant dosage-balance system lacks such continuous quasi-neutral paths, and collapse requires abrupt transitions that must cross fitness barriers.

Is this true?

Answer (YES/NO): YES